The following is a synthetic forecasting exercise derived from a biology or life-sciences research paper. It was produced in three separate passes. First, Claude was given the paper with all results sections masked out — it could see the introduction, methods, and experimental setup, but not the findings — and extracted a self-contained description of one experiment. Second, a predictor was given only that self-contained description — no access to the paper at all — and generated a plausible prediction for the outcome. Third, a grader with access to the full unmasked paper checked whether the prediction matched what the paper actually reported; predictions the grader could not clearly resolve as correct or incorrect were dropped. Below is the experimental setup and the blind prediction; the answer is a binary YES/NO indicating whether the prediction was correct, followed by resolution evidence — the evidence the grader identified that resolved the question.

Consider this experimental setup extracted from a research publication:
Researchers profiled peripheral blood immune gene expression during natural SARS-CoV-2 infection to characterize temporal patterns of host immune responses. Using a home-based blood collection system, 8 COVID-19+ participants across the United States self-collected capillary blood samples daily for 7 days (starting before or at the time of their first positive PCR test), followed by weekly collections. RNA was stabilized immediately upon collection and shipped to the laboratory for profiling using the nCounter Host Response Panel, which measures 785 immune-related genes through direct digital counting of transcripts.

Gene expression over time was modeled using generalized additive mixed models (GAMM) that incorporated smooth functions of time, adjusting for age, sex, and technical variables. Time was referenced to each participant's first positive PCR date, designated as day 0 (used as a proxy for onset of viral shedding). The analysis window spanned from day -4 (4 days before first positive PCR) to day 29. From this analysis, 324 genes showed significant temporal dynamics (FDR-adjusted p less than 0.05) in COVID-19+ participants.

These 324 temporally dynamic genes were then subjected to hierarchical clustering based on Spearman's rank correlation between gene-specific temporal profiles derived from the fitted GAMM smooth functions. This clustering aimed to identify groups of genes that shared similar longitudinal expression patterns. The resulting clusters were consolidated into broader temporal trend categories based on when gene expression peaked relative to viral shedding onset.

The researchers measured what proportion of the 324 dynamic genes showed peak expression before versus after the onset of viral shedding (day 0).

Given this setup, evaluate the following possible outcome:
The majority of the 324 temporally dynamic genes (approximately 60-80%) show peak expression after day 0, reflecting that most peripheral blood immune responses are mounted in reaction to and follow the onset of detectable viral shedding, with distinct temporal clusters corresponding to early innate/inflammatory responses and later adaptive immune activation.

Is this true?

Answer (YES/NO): YES